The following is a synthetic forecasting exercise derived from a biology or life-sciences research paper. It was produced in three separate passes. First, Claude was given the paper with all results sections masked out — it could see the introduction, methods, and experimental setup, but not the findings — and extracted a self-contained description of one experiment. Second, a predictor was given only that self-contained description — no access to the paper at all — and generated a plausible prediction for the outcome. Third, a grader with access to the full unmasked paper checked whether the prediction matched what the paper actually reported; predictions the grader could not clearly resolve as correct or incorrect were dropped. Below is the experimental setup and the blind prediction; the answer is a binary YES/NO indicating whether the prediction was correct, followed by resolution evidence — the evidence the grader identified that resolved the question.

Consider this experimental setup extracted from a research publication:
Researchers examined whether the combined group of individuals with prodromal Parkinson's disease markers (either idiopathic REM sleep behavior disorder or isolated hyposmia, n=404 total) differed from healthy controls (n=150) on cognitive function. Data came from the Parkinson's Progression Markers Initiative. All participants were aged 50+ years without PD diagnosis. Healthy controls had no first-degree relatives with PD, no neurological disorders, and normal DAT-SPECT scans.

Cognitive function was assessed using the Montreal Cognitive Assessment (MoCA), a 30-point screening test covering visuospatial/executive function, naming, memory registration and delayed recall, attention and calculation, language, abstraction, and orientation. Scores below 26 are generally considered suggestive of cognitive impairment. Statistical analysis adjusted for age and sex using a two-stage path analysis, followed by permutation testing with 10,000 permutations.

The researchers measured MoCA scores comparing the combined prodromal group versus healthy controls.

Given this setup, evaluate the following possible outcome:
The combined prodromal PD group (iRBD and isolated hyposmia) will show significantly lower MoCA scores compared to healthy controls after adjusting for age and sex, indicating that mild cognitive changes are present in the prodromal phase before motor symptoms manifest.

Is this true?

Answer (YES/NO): YES